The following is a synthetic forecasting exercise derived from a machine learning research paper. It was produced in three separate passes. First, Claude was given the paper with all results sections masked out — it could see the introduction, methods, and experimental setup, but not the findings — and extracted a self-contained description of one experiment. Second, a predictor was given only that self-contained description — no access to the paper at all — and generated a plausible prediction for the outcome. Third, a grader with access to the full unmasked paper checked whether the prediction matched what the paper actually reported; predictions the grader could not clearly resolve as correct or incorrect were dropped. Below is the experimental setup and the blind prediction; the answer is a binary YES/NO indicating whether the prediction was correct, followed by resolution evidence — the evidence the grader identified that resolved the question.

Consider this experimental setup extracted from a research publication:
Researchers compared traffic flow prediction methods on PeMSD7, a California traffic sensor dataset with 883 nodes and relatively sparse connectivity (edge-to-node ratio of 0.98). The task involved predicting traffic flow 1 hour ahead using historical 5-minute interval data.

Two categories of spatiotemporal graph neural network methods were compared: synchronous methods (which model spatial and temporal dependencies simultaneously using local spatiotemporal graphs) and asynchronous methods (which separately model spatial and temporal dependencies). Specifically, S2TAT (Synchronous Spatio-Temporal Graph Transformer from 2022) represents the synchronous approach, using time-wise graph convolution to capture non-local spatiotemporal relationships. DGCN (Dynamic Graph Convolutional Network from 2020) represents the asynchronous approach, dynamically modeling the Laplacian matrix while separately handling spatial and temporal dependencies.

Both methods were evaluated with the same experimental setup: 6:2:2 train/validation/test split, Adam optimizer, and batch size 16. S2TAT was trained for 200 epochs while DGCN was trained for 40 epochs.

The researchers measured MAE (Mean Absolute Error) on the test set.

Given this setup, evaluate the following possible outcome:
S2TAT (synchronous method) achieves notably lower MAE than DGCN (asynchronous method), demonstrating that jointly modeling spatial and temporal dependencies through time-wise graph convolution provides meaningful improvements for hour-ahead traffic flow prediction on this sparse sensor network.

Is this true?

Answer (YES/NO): NO